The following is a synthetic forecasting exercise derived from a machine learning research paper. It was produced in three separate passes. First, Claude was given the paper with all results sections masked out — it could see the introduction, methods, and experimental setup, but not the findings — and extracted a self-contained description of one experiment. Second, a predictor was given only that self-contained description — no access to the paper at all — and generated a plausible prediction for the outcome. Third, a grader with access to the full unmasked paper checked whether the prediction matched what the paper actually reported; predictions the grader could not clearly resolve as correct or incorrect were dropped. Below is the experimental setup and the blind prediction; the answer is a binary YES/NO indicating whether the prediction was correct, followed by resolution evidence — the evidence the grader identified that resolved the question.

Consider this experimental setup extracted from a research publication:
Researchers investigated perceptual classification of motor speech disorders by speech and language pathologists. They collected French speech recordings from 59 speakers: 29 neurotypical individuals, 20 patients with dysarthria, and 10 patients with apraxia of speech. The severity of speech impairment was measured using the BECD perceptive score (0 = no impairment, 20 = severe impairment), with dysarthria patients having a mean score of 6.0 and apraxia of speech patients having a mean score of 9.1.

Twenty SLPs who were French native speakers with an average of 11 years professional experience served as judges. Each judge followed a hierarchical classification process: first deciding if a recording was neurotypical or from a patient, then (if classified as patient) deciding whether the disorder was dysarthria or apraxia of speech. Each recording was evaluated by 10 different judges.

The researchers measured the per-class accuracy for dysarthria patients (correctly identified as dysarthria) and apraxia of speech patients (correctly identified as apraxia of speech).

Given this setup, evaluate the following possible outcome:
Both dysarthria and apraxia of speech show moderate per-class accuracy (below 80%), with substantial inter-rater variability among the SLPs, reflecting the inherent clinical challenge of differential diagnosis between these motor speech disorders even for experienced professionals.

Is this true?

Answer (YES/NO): YES